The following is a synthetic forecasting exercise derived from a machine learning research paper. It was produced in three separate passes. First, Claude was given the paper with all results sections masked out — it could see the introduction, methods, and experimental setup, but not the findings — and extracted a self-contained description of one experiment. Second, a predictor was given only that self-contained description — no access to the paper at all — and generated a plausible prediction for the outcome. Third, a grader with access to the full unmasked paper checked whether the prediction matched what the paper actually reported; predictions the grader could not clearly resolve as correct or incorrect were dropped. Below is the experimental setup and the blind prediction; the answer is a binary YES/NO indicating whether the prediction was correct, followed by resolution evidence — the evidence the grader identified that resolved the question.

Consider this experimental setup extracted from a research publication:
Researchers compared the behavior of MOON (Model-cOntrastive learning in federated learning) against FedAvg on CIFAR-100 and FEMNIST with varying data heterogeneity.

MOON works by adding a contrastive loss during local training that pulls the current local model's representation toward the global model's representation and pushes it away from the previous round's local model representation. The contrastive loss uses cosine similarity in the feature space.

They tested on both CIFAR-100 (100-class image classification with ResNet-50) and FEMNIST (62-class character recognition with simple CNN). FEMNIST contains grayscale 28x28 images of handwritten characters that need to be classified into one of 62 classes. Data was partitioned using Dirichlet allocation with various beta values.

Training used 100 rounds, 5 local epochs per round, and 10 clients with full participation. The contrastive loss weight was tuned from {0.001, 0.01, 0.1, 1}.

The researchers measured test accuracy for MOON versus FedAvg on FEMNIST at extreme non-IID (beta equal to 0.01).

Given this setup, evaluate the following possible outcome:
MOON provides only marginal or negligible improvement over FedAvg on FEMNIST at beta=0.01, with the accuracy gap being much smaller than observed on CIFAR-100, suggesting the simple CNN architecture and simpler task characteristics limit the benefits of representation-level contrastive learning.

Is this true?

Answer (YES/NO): NO